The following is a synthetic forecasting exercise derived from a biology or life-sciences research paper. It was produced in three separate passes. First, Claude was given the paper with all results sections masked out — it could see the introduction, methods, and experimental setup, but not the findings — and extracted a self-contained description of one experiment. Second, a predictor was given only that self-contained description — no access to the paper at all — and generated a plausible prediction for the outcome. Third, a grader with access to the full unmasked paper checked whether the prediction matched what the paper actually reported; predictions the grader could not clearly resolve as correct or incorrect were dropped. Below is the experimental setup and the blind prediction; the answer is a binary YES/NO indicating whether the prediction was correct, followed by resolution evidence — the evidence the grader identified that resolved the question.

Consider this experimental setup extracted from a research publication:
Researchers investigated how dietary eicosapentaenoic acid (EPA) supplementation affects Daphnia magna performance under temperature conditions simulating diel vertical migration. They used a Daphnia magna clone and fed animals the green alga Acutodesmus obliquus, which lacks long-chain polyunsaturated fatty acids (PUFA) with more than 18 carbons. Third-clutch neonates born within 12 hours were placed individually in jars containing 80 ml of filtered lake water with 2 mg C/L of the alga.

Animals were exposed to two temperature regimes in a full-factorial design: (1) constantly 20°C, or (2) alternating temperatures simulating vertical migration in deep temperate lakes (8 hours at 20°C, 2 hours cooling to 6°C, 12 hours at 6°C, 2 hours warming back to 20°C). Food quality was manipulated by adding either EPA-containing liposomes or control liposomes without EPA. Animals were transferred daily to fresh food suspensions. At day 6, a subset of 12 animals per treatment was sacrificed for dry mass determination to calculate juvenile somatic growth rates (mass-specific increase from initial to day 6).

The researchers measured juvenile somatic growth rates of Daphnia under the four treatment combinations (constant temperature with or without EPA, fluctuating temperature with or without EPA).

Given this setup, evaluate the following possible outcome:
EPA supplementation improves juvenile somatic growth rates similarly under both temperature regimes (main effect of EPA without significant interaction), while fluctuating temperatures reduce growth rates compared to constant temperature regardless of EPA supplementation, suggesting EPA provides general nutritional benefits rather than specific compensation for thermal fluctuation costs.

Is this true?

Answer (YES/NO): NO